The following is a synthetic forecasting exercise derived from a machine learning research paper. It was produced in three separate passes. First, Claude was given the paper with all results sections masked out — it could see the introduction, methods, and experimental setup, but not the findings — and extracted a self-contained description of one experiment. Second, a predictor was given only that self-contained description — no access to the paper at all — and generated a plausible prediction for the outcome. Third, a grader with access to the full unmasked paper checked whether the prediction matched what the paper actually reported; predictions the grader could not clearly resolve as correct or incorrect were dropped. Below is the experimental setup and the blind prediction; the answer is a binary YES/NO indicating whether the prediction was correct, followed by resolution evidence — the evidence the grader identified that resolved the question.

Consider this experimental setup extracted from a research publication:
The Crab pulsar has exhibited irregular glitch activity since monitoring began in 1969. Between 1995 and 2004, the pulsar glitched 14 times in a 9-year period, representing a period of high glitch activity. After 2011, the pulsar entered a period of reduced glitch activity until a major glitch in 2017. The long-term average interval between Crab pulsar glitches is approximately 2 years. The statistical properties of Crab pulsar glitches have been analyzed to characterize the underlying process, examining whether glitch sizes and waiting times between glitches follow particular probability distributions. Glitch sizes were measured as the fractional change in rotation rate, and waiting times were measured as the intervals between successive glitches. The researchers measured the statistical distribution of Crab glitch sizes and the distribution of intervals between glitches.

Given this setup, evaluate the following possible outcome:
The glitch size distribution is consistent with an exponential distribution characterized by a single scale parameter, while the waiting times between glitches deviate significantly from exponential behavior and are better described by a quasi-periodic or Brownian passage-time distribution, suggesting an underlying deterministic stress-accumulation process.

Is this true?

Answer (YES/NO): NO